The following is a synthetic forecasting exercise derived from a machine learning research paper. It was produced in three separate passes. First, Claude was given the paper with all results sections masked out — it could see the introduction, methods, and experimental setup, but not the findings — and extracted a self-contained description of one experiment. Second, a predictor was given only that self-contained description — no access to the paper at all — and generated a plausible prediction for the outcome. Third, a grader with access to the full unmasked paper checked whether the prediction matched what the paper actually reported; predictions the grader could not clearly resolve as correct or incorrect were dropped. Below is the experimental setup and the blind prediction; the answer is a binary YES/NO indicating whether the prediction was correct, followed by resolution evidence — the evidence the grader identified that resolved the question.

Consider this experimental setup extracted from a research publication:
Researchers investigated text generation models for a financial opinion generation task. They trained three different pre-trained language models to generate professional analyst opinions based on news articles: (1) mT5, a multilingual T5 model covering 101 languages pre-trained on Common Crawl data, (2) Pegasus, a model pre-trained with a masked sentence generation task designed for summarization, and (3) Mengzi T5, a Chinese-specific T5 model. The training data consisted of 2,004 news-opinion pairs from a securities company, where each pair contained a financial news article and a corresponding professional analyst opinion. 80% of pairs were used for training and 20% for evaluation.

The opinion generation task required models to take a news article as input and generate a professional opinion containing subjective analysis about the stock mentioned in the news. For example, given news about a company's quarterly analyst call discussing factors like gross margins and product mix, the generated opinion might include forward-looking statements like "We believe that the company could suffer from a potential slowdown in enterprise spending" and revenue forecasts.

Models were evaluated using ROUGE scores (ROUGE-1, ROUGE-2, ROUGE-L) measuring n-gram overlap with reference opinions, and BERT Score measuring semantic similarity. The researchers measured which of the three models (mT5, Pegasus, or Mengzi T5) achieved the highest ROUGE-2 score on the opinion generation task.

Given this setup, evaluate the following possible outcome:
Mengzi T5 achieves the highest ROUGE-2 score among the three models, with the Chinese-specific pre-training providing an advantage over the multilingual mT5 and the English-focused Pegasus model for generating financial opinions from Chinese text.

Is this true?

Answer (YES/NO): YES